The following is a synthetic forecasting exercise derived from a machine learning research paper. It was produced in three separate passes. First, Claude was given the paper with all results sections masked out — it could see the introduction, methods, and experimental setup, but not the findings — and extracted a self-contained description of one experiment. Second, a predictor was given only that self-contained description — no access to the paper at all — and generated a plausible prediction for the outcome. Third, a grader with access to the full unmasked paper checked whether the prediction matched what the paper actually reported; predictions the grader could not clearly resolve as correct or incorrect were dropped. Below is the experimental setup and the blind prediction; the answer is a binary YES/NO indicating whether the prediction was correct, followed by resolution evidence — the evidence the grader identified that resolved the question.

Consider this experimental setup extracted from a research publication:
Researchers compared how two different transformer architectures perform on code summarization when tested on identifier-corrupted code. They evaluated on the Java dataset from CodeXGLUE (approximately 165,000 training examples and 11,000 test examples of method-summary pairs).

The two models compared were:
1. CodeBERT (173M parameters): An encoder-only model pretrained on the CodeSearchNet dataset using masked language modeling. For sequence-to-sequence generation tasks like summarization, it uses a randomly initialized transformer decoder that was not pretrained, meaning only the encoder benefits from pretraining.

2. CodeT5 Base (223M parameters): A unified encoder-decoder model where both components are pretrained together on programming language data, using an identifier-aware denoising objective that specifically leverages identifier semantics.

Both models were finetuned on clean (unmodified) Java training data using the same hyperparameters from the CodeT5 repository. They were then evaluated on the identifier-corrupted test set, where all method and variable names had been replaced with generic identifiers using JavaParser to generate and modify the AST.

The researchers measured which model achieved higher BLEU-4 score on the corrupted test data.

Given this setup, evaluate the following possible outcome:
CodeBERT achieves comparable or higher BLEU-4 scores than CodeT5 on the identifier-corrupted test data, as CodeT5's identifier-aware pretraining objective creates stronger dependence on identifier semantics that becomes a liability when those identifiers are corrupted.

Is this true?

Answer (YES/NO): NO